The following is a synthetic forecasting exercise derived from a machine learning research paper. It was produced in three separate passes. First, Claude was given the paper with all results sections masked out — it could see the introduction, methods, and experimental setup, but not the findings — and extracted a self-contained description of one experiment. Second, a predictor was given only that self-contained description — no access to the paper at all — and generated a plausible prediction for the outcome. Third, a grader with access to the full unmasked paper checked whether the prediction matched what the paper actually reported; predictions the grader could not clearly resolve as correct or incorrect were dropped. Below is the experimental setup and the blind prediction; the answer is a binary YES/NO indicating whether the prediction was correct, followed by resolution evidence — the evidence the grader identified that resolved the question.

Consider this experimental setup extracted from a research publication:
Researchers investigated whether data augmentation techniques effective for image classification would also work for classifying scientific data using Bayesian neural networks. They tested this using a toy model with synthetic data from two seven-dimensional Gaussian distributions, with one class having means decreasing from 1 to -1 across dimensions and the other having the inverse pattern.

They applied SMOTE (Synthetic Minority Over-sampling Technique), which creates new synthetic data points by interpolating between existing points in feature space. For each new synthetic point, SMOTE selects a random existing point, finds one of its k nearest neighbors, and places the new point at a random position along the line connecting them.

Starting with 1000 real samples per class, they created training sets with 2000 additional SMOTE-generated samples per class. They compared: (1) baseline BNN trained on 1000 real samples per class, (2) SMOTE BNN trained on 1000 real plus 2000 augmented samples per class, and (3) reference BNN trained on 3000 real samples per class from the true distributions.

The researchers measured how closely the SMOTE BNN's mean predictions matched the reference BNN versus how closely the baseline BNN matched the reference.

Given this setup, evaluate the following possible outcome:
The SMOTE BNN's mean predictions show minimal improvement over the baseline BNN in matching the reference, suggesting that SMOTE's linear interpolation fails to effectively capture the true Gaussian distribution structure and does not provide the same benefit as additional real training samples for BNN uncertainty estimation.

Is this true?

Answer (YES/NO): NO